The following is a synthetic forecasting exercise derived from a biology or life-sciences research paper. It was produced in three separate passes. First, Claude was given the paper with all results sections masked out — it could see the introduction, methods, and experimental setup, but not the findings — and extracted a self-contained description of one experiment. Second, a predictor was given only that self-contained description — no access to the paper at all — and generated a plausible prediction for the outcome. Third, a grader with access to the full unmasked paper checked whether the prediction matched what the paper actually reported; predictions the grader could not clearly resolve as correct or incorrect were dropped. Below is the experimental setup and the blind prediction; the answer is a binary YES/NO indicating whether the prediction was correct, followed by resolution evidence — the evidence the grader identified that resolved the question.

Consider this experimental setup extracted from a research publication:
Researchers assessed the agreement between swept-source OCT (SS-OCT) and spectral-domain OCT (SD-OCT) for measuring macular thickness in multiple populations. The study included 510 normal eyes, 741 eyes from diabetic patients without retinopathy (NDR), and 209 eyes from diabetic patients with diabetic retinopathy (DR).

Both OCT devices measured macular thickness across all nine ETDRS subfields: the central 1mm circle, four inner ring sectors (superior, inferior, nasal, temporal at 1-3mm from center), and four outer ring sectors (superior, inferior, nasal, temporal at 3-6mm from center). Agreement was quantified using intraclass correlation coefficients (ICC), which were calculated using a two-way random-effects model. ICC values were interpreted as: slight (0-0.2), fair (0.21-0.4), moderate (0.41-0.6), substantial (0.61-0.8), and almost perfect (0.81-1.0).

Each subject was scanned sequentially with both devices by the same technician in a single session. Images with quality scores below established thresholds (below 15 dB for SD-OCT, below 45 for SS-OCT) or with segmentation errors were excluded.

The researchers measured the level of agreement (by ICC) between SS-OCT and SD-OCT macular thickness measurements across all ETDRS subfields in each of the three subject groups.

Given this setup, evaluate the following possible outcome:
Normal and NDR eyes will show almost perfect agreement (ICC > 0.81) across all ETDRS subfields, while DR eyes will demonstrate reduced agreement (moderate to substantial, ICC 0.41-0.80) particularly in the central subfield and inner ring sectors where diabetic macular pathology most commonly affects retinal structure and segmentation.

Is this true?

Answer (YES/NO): NO